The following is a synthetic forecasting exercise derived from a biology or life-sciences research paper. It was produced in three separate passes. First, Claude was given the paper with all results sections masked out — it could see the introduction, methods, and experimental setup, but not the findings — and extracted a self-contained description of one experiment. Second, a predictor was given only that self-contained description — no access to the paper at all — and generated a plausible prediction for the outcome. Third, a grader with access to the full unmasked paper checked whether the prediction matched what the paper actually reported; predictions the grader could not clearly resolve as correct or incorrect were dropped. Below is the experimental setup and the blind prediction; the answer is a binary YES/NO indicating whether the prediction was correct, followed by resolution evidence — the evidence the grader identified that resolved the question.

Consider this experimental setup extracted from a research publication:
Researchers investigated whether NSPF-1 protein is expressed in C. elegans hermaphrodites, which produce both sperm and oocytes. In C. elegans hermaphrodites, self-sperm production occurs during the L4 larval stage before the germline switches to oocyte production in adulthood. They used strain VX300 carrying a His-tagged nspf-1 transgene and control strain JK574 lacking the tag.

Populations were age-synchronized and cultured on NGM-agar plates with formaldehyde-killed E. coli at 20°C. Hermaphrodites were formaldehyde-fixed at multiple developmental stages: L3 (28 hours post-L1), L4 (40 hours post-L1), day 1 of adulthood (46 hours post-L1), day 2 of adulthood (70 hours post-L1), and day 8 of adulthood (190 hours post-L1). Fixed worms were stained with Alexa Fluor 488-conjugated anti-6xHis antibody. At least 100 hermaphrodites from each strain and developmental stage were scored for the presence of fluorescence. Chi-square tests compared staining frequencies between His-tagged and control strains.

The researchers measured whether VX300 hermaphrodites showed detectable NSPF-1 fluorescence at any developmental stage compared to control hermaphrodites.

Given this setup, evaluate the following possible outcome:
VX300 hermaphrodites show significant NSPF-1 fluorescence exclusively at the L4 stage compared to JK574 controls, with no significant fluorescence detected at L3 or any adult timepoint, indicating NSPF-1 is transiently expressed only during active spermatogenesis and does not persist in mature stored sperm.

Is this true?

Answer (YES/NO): NO